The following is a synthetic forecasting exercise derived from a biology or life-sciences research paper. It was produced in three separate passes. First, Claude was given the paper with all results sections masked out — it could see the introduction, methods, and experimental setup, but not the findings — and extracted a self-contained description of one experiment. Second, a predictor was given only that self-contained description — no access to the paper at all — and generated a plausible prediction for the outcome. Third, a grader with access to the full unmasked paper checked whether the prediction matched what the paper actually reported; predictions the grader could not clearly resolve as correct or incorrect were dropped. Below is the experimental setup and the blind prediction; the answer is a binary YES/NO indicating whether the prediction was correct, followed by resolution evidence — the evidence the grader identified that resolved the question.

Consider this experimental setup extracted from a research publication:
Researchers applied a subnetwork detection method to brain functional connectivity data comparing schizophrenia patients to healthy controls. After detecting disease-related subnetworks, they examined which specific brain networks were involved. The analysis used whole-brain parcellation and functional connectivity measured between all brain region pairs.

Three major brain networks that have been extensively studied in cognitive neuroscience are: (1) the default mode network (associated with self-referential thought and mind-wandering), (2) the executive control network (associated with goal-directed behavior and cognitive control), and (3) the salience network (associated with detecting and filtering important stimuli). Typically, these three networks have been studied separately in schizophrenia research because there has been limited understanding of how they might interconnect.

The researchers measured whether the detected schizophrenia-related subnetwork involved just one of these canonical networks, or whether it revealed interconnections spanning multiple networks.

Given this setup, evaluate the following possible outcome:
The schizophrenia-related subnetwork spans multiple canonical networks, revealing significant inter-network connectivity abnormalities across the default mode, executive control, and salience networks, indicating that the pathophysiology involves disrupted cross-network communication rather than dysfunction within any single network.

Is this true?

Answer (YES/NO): YES